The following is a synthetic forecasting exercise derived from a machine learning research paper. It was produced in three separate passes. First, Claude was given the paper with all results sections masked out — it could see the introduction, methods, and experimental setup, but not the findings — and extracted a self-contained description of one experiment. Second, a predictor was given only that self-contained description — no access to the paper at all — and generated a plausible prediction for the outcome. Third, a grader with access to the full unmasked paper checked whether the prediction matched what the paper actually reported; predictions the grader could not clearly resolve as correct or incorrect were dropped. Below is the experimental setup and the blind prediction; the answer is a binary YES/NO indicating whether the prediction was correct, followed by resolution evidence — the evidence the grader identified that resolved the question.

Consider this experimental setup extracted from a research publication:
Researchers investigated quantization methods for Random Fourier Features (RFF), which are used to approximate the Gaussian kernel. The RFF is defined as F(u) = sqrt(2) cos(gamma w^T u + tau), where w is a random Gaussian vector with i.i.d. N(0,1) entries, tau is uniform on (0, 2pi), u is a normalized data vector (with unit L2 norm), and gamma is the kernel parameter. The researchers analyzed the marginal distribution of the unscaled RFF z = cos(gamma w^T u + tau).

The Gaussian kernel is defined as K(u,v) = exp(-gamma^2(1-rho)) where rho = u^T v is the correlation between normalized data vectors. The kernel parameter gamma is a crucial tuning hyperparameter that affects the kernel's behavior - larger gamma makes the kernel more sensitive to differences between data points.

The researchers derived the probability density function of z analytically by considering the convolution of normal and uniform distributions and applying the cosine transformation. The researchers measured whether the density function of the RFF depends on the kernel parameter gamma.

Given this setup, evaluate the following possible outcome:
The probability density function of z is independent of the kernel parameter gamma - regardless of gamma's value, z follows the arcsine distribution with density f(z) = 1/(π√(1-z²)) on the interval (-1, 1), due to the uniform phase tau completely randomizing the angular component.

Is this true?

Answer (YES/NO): YES